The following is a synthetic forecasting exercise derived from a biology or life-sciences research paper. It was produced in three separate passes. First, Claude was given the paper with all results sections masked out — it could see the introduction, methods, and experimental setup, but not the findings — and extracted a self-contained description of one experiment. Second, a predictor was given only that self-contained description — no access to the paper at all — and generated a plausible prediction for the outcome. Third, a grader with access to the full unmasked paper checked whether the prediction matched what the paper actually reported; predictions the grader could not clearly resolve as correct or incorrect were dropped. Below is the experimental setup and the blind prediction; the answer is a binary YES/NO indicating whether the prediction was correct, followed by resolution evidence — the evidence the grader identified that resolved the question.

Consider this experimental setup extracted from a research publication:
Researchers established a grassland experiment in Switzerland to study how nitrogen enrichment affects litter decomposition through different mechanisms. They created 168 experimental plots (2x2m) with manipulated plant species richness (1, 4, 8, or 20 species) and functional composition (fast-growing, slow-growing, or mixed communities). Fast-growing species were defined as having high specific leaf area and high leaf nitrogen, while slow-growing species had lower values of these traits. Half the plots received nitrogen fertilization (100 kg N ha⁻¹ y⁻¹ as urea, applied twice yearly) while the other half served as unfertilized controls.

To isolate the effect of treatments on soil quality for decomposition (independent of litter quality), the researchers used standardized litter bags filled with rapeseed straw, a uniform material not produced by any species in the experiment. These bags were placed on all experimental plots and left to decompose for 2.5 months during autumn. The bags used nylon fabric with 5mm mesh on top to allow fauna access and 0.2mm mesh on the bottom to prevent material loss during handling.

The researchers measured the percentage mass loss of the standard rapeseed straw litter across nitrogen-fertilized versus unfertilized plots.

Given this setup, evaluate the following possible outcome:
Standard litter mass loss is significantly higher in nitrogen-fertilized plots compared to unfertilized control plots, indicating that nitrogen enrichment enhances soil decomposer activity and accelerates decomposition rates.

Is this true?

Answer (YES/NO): NO